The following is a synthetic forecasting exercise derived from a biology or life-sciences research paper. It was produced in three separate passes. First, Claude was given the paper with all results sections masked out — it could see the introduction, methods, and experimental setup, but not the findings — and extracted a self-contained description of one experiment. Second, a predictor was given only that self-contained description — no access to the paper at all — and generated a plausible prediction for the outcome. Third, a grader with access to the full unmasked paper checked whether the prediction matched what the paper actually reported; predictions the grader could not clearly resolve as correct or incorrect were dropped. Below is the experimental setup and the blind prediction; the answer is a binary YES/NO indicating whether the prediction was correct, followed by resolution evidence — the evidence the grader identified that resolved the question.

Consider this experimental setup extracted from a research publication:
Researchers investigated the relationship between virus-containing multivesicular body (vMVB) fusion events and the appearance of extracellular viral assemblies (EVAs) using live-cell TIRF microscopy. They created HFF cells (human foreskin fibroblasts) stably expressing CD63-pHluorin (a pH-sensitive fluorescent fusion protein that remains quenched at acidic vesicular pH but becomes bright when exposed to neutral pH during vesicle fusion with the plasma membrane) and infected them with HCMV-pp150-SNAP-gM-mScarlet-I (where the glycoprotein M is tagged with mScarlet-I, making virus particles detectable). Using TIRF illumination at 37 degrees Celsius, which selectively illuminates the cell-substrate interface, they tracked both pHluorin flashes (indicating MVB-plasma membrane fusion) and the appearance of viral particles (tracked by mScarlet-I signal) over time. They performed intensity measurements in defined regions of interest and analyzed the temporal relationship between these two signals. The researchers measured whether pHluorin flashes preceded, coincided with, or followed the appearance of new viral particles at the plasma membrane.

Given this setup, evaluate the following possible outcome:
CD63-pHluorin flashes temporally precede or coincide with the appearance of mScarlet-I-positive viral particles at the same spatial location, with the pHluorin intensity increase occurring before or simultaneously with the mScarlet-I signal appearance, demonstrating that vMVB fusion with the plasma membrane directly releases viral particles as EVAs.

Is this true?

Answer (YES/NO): NO